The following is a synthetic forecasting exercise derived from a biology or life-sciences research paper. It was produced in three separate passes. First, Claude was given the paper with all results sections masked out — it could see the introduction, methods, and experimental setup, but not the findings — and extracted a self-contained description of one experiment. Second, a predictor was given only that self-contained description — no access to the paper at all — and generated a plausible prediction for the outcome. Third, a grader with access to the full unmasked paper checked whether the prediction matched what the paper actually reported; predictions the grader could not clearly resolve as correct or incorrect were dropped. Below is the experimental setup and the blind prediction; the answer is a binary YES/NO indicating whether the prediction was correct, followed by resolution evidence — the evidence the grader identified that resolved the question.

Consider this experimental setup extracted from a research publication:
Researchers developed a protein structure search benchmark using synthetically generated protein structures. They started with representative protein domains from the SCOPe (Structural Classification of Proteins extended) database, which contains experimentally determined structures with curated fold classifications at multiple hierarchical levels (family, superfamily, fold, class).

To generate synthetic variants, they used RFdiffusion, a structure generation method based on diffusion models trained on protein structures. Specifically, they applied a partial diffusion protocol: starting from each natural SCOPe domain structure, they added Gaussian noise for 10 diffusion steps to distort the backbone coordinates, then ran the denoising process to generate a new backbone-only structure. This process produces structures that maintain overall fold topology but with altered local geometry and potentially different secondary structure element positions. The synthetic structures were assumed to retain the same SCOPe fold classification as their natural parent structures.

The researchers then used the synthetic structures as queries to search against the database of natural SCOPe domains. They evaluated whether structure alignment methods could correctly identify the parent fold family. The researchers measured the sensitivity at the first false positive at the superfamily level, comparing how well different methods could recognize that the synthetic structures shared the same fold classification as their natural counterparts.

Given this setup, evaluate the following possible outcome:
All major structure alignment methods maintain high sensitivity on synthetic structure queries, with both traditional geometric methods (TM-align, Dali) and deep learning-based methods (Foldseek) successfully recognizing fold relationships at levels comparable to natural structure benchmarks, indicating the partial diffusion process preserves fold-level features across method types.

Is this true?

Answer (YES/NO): NO